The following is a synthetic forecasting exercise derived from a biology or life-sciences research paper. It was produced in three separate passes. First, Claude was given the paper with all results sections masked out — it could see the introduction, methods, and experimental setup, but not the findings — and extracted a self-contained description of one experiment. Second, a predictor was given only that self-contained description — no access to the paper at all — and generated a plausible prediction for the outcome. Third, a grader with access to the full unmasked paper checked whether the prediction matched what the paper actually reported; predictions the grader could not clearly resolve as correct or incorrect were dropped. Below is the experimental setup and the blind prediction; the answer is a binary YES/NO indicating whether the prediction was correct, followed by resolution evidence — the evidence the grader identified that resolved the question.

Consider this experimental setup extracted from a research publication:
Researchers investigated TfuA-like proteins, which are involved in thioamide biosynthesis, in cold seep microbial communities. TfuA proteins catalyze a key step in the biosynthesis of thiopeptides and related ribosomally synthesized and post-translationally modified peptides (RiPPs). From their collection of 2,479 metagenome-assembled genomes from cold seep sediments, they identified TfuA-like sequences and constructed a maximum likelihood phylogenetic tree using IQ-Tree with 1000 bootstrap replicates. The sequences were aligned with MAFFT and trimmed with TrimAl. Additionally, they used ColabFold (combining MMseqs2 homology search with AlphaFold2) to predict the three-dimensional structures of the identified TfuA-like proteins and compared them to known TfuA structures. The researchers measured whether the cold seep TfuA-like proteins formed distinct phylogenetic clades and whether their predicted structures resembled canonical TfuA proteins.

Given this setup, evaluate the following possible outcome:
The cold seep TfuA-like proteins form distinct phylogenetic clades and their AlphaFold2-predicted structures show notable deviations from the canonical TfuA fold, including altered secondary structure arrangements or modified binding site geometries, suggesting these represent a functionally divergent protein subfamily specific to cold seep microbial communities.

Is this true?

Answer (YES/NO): NO